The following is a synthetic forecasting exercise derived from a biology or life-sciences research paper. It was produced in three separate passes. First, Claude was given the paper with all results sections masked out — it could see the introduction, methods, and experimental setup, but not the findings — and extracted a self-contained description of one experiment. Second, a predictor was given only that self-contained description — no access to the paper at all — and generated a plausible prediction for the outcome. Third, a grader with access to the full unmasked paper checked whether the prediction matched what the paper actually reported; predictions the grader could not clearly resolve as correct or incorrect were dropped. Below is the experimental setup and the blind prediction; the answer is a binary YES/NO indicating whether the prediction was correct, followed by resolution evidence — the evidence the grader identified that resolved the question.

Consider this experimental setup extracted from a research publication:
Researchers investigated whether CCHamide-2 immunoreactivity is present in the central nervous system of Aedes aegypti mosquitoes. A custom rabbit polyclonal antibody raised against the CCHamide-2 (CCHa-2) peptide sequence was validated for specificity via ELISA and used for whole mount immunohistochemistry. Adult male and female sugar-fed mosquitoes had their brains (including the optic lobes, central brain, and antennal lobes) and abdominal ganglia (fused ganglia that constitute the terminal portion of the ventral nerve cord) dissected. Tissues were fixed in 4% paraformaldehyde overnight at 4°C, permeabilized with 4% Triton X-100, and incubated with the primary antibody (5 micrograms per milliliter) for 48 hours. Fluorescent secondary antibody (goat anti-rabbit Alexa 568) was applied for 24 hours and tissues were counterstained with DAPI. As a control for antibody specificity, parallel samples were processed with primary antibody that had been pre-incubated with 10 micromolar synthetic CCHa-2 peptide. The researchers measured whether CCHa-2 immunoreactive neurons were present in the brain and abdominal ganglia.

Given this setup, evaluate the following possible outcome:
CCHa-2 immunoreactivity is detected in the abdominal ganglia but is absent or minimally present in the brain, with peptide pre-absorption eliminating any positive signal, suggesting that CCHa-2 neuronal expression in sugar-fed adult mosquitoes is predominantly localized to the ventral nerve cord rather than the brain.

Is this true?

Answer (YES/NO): NO